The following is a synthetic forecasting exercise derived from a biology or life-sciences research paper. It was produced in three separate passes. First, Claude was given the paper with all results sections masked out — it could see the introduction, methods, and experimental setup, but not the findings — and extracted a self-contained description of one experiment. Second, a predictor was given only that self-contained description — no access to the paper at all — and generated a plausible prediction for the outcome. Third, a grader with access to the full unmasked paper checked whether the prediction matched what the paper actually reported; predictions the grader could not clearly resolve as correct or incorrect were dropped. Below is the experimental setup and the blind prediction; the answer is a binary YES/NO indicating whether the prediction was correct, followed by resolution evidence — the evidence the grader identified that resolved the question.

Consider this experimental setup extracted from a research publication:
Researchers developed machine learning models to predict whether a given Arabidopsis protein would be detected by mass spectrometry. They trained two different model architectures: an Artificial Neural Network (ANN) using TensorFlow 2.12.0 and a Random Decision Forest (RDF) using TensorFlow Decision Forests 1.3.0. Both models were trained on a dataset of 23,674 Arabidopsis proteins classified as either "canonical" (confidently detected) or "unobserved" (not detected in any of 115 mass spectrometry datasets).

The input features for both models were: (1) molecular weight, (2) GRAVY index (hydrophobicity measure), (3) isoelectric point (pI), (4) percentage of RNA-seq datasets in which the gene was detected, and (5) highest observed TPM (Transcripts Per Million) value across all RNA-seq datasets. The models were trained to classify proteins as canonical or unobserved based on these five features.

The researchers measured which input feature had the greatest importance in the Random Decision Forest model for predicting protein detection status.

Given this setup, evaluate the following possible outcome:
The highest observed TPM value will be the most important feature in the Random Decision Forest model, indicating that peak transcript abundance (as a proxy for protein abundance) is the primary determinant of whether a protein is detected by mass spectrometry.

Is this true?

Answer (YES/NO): NO